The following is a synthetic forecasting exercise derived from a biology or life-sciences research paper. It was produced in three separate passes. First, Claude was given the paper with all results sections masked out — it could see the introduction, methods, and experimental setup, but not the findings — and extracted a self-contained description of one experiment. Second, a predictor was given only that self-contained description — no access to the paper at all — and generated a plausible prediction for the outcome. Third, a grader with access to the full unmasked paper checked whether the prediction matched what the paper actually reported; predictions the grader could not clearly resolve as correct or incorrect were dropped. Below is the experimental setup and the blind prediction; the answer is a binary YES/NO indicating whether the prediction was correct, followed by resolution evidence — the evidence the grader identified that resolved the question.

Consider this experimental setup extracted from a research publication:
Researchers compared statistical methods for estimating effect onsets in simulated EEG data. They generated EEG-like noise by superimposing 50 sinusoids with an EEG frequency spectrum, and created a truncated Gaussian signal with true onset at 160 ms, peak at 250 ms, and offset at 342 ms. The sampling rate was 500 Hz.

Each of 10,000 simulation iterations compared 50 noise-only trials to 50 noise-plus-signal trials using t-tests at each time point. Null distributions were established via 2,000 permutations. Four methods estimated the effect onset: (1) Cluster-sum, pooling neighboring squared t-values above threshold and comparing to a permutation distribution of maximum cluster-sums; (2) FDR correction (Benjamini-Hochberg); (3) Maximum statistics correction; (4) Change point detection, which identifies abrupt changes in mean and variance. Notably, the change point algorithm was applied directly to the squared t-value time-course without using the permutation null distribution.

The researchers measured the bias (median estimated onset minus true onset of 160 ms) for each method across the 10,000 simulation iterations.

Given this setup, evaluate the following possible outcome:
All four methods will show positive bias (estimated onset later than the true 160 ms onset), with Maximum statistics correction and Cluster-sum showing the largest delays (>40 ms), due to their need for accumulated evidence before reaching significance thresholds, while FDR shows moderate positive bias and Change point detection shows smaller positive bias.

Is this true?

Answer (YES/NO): NO